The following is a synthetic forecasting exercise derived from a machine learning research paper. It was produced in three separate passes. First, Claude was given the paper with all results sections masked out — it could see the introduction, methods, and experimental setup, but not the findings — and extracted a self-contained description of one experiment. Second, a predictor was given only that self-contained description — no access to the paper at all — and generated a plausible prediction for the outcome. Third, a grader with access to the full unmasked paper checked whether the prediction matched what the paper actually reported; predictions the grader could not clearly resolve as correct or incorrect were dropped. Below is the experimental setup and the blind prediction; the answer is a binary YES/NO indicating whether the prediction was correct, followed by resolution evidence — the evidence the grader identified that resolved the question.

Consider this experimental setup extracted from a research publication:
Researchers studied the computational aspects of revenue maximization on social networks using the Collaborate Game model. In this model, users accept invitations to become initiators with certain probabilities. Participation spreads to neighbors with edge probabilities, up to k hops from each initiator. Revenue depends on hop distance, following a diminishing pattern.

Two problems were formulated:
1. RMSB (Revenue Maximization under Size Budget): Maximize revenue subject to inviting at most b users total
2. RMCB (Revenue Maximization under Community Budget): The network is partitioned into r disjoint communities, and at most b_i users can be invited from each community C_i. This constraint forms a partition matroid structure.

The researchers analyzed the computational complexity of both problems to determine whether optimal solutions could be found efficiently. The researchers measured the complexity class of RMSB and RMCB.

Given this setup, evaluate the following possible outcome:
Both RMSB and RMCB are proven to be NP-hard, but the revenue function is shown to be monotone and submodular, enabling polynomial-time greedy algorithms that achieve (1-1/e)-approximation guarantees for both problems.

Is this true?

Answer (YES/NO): NO